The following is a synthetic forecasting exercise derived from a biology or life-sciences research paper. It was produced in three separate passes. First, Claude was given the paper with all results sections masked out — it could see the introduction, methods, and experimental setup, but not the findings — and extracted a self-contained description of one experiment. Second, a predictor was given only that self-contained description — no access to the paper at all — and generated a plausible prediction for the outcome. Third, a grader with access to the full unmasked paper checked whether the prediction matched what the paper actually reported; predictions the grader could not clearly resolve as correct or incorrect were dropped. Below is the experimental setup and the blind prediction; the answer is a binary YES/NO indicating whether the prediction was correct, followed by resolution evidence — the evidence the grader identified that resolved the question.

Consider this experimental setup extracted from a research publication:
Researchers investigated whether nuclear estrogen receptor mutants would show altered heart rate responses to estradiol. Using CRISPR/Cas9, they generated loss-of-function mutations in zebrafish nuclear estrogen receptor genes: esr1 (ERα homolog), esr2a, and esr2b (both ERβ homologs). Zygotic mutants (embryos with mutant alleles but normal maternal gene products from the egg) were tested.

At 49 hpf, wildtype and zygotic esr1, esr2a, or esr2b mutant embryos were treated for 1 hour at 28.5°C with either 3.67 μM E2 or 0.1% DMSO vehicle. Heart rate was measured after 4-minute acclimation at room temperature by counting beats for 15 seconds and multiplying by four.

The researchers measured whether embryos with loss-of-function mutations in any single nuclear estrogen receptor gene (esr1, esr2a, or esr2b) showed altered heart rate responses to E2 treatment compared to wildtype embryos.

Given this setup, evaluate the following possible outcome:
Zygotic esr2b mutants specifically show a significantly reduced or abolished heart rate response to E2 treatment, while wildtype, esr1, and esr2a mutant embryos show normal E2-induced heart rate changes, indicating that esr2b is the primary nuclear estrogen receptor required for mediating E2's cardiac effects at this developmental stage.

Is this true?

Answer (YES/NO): NO